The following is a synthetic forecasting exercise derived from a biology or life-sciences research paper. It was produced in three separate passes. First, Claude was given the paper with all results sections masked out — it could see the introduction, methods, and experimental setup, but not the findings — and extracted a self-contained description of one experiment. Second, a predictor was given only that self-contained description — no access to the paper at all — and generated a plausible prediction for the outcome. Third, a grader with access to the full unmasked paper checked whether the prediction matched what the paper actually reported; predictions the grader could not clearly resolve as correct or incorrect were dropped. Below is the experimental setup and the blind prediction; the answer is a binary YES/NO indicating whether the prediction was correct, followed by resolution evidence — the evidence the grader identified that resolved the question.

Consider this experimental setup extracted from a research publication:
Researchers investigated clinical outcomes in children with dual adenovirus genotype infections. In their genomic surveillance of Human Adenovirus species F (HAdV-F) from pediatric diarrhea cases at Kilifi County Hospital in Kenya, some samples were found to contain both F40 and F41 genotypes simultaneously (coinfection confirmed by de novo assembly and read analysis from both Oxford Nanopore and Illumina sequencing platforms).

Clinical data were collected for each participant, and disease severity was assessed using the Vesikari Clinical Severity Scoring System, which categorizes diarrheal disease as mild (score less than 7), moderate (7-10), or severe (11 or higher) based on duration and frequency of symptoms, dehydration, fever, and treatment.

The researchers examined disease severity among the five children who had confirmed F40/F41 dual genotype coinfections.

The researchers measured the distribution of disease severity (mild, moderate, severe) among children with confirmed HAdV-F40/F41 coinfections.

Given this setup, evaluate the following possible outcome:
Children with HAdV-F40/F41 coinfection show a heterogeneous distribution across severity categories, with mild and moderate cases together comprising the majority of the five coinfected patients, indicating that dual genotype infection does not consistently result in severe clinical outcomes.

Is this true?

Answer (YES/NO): NO